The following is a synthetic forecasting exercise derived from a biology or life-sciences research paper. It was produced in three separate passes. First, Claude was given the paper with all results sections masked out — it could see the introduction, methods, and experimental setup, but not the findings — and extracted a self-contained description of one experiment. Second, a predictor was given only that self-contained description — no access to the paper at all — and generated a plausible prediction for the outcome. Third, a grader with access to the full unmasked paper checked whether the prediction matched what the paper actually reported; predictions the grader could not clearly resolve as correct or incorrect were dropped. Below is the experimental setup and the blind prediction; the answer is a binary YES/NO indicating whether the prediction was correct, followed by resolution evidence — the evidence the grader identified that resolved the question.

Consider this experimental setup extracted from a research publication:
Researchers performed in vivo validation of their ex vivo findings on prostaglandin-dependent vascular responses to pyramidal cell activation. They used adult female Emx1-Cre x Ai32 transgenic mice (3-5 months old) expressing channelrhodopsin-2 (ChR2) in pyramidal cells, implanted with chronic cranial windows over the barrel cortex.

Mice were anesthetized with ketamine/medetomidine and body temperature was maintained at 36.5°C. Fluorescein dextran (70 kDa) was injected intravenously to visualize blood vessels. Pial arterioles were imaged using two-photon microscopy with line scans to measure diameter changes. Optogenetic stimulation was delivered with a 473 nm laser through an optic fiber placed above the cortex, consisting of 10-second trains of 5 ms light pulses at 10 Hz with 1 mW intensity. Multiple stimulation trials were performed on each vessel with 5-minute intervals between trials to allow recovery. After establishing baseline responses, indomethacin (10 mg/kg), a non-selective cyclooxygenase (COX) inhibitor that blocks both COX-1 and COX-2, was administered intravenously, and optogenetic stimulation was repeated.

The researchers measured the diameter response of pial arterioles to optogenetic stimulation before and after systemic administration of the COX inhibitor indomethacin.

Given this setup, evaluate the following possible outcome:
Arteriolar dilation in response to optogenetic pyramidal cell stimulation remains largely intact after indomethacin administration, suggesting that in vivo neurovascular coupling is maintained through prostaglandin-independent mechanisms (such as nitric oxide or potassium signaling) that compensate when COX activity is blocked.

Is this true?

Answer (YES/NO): NO